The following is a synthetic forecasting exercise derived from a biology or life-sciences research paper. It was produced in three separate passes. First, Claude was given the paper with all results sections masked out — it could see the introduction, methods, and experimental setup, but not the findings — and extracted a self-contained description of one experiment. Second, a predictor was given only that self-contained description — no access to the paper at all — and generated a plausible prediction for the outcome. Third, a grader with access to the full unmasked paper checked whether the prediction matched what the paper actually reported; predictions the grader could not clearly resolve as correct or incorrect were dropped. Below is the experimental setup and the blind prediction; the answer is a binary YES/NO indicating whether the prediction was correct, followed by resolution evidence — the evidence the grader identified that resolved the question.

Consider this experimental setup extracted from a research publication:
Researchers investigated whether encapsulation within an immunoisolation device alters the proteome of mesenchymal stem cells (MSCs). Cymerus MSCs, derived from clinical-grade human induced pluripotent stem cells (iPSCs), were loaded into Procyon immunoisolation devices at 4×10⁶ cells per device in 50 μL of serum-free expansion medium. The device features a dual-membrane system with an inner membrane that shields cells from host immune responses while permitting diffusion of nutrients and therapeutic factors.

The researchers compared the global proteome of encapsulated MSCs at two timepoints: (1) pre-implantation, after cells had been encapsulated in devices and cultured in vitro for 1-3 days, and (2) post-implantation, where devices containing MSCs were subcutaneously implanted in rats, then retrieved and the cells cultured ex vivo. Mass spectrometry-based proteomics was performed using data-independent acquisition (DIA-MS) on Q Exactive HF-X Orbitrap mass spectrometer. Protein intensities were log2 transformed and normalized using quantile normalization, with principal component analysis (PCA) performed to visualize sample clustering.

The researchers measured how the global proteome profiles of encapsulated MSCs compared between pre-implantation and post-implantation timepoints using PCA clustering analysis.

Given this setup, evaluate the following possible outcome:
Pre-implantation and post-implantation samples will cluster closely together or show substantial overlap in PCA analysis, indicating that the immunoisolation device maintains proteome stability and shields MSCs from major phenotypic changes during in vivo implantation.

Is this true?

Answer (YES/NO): NO